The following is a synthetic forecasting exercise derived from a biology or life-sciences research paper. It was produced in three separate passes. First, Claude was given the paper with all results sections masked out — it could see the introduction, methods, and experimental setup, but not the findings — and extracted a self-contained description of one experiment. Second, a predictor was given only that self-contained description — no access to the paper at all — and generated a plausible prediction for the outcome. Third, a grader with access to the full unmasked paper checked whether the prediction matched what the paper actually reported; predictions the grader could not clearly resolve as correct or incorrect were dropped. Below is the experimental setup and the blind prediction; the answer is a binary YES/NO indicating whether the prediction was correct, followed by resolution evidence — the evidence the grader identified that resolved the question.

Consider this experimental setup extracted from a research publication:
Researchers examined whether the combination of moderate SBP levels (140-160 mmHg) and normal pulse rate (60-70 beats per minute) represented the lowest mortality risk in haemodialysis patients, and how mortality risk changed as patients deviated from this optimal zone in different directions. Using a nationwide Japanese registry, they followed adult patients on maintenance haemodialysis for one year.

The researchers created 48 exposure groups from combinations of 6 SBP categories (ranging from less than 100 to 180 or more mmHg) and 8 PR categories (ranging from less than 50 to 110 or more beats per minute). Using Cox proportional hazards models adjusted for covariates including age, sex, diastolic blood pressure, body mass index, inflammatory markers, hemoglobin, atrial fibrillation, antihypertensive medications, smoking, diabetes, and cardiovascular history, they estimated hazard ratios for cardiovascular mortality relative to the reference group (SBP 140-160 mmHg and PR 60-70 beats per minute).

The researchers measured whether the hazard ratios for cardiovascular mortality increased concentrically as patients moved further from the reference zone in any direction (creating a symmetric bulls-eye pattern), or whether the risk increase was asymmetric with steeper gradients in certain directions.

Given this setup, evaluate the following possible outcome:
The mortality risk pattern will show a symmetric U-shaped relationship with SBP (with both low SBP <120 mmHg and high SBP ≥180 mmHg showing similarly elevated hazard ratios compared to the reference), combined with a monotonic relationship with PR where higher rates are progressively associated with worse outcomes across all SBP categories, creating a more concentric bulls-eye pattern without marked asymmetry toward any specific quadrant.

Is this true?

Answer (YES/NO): NO